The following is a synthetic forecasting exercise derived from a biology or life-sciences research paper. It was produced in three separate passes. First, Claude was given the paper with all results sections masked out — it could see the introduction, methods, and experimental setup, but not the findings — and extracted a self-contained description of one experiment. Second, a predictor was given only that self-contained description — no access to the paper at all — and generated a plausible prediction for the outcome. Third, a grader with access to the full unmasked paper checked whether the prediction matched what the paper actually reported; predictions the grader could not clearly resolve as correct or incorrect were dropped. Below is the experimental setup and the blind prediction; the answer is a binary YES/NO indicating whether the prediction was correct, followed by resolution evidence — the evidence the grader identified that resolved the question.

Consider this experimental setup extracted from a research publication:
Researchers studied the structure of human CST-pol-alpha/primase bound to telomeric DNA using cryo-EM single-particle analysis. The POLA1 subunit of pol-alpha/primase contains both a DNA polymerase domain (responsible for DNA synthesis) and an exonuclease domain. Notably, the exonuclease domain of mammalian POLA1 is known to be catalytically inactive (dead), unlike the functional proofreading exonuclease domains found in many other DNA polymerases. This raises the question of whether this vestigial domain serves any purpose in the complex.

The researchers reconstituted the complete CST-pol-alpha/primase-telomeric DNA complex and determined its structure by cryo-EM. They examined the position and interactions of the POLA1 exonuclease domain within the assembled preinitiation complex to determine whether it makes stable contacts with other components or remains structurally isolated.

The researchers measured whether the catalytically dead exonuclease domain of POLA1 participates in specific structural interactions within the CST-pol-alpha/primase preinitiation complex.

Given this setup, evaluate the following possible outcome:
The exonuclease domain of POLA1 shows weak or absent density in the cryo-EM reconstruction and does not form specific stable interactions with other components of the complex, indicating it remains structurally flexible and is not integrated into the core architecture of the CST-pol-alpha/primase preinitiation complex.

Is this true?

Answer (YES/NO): NO